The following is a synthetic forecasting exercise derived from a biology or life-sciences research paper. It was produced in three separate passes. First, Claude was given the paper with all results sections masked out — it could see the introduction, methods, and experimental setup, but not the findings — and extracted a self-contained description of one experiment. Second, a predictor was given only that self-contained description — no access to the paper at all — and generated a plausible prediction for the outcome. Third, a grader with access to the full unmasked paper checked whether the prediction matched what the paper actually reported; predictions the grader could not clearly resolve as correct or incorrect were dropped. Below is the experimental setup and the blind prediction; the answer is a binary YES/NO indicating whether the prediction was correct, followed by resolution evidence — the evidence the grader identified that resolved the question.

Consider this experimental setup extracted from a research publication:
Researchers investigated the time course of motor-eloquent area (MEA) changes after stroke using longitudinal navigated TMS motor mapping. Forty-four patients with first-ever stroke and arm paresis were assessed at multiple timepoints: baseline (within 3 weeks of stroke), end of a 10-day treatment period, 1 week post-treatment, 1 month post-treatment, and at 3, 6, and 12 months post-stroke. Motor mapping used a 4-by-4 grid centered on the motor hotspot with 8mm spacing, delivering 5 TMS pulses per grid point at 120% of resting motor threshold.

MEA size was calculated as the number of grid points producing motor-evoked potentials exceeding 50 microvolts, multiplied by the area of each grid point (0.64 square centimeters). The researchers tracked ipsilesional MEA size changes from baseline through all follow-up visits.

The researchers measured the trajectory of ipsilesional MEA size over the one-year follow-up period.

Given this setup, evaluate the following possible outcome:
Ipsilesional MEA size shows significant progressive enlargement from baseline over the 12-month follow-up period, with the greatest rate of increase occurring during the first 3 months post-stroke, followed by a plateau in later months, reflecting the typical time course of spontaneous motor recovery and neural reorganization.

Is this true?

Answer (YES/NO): NO